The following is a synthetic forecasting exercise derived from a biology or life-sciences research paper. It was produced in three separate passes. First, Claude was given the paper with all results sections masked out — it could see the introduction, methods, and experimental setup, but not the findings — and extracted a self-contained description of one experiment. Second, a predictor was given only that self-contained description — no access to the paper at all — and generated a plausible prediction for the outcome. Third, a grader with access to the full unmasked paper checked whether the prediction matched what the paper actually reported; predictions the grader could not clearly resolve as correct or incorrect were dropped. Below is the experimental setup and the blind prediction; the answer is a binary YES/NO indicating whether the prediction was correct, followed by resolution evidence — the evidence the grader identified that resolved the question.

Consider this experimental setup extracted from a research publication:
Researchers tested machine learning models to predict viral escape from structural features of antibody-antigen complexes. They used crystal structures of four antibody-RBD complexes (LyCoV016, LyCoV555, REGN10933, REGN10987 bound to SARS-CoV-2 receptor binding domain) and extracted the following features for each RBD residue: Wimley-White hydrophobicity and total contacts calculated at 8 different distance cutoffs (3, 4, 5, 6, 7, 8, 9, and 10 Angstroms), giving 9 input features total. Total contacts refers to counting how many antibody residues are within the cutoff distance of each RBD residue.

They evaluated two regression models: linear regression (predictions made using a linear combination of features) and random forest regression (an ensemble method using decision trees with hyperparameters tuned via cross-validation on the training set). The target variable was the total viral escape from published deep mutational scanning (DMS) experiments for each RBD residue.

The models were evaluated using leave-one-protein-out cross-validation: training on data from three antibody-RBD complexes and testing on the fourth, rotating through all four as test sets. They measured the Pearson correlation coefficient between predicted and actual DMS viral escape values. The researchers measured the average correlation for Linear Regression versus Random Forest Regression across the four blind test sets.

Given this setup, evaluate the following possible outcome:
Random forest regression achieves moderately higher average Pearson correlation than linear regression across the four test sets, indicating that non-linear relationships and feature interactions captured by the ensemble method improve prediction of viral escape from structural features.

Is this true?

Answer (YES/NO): YES